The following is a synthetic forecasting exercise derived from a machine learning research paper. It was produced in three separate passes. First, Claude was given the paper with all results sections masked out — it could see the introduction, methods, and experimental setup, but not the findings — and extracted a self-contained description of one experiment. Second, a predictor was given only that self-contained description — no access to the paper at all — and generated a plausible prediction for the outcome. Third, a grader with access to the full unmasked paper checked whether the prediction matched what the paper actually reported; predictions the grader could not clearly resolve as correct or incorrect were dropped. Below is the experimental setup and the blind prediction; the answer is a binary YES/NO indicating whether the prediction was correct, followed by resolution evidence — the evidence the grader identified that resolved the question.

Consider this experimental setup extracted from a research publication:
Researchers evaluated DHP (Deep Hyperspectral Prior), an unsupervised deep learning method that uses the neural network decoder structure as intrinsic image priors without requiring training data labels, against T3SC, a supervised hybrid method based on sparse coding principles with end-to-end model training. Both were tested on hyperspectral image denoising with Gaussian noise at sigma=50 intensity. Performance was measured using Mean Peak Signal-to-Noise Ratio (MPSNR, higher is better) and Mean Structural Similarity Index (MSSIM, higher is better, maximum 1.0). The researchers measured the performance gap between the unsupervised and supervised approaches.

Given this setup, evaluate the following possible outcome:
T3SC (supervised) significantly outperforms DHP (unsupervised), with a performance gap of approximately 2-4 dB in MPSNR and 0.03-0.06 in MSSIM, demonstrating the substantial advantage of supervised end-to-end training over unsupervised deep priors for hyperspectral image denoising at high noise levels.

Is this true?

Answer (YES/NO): NO